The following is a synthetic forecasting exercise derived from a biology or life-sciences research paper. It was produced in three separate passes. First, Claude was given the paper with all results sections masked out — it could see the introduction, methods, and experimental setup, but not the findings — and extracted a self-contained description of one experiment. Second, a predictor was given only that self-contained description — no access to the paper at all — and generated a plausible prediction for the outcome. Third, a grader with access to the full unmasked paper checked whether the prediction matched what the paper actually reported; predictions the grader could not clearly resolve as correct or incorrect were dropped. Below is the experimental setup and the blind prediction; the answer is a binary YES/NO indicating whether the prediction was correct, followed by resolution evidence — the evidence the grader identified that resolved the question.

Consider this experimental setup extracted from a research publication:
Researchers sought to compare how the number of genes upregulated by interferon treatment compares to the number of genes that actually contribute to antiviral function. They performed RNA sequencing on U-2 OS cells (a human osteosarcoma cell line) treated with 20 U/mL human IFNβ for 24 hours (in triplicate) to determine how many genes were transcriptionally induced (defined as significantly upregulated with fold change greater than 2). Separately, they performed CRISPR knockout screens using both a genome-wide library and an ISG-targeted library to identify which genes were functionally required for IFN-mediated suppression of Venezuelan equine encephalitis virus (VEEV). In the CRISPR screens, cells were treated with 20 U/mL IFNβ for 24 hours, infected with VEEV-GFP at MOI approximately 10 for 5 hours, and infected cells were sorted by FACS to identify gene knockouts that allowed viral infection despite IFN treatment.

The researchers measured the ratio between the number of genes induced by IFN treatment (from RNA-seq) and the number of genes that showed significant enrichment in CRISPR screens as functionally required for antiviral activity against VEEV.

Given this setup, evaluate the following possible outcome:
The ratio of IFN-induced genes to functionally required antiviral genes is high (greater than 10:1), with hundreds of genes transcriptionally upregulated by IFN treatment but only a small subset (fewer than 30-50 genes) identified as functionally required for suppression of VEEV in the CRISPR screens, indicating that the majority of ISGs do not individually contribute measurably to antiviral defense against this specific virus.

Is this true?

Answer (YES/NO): YES